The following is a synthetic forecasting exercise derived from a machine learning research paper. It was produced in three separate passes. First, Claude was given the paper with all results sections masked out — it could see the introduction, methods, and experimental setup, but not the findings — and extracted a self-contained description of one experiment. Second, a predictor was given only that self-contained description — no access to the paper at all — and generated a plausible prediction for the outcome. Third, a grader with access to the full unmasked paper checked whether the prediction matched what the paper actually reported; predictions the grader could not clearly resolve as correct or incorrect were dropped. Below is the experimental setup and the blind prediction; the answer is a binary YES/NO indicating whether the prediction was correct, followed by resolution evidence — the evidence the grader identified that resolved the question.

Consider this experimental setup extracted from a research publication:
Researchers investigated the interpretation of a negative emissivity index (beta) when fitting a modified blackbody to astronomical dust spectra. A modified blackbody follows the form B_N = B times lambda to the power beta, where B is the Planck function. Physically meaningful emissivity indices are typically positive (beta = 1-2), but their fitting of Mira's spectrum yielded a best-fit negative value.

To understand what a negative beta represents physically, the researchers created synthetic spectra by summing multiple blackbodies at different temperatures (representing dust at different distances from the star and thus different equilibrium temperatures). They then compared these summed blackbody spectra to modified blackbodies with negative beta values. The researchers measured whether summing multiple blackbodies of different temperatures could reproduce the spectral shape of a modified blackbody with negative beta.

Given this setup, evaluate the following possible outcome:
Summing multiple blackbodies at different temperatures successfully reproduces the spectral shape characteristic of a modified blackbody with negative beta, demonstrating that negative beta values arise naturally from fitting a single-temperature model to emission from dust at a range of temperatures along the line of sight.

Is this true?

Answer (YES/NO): YES